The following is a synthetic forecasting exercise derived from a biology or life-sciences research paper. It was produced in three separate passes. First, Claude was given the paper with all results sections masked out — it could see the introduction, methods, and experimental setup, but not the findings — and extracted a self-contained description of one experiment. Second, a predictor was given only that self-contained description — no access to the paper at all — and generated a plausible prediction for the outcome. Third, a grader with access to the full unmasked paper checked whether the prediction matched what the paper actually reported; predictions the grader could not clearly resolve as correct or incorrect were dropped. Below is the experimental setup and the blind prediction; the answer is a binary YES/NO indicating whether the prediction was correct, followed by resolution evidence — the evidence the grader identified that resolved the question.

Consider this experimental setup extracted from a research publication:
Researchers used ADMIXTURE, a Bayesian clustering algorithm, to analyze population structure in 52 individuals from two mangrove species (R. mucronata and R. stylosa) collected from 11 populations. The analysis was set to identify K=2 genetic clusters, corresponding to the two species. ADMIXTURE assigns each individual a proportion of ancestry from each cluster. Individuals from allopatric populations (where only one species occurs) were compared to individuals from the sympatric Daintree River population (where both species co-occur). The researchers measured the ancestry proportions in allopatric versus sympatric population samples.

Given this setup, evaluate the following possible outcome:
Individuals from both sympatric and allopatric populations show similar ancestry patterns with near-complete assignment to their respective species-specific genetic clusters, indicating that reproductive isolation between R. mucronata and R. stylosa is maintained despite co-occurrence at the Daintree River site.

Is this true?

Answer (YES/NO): NO